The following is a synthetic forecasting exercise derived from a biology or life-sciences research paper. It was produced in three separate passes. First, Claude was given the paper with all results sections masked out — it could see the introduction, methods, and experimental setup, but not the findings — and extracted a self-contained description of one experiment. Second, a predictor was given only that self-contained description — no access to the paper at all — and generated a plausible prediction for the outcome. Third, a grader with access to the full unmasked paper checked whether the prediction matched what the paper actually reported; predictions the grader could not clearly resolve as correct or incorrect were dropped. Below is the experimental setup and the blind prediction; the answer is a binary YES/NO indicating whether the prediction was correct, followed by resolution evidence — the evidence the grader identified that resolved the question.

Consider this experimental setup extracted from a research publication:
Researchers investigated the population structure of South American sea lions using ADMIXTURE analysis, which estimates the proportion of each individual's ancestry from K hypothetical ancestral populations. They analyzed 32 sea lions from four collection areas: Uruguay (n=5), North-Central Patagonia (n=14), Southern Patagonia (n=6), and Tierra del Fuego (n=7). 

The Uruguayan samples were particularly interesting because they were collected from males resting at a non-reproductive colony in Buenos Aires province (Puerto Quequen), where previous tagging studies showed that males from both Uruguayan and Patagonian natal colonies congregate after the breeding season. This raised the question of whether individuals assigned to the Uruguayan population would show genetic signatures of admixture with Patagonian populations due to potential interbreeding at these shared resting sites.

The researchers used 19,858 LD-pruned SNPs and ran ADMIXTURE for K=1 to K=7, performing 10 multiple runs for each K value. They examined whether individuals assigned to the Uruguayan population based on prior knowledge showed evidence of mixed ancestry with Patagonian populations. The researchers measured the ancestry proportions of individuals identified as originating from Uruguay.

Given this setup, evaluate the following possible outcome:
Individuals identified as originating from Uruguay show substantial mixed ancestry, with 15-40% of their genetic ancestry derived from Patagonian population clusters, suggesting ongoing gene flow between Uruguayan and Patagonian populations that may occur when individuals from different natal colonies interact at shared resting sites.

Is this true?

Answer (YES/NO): NO